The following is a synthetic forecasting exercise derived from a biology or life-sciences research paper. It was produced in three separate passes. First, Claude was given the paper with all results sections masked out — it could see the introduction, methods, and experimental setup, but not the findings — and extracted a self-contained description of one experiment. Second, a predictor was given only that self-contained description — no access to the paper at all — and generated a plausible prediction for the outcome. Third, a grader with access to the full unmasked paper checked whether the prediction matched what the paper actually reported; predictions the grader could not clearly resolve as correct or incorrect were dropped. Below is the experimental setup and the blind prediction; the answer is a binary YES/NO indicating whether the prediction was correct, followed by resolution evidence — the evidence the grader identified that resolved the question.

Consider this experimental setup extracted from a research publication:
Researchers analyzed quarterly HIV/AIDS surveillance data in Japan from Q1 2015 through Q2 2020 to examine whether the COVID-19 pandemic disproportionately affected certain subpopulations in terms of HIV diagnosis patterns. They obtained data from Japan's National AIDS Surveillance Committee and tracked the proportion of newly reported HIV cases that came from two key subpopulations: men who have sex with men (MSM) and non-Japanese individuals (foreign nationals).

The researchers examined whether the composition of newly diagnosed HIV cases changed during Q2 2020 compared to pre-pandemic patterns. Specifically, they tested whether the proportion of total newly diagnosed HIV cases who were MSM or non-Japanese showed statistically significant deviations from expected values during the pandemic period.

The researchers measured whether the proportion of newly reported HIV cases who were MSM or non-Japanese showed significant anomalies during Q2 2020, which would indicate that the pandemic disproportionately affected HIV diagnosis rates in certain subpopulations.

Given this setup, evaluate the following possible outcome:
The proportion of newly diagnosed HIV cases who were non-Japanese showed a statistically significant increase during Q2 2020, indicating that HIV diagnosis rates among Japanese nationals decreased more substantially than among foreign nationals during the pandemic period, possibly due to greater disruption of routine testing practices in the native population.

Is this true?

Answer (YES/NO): NO